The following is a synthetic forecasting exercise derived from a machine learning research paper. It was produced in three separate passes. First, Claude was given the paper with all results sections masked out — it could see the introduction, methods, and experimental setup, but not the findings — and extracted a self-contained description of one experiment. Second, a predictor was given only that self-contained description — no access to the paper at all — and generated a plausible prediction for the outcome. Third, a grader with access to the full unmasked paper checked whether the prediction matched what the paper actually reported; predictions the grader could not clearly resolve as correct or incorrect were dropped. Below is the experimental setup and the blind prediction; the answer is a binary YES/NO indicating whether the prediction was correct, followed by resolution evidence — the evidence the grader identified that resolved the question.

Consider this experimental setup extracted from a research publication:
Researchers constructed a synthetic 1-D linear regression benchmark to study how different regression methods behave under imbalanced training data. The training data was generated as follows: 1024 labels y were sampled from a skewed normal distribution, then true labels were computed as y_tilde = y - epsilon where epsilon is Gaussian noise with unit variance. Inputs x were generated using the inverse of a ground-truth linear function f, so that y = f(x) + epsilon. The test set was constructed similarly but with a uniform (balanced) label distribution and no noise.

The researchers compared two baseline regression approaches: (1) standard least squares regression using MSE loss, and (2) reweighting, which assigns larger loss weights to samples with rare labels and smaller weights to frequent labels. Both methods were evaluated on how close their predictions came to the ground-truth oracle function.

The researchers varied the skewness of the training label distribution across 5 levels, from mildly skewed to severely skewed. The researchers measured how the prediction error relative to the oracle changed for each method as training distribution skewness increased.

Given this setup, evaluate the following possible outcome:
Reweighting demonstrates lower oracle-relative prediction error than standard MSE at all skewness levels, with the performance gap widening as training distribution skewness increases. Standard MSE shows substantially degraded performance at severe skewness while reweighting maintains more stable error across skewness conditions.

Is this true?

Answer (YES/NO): NO